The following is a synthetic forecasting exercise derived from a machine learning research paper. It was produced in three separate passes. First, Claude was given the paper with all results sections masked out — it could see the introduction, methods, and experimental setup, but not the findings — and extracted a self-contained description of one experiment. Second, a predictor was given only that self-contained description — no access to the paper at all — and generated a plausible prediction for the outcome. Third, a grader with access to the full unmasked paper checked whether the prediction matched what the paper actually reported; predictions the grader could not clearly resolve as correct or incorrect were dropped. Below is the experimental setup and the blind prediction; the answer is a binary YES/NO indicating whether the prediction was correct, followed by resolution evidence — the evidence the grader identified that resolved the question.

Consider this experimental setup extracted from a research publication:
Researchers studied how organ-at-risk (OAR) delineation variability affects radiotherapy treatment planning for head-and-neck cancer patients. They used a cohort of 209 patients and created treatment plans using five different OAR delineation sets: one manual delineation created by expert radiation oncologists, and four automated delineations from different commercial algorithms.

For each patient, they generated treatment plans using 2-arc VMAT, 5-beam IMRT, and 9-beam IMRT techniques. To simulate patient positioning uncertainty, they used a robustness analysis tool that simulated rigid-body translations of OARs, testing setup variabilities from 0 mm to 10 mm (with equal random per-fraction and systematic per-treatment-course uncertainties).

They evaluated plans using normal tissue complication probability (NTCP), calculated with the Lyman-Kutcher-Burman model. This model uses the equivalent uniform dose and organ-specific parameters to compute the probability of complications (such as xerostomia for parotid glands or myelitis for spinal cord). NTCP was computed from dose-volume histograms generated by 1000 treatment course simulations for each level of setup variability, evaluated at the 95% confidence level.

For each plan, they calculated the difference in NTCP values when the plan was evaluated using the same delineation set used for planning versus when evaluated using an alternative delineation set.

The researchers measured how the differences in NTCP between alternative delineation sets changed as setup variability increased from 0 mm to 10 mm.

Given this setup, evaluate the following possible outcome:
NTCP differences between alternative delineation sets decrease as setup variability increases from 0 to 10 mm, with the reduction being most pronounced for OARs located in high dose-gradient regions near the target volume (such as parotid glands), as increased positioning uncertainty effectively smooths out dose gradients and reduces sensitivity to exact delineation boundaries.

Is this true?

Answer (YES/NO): NO